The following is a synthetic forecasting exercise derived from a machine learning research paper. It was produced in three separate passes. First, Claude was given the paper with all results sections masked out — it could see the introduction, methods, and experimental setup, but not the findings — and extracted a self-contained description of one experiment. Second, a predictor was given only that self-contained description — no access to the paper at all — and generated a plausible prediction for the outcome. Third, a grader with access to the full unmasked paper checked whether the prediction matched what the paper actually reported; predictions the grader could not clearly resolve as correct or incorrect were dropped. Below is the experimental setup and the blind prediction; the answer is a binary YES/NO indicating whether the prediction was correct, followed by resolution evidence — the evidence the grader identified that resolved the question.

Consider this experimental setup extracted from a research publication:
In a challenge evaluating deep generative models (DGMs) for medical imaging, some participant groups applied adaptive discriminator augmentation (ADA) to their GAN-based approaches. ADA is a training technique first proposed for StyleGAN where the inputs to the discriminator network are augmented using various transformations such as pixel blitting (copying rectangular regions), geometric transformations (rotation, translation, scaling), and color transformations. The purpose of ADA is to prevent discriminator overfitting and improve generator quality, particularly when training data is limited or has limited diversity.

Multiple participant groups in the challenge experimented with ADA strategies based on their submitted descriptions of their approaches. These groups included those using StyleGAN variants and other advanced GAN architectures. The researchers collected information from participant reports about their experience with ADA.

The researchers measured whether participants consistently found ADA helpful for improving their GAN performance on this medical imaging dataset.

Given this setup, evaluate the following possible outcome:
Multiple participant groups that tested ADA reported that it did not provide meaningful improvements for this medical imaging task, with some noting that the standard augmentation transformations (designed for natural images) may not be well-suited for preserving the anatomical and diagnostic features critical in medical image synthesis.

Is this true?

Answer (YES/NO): NO